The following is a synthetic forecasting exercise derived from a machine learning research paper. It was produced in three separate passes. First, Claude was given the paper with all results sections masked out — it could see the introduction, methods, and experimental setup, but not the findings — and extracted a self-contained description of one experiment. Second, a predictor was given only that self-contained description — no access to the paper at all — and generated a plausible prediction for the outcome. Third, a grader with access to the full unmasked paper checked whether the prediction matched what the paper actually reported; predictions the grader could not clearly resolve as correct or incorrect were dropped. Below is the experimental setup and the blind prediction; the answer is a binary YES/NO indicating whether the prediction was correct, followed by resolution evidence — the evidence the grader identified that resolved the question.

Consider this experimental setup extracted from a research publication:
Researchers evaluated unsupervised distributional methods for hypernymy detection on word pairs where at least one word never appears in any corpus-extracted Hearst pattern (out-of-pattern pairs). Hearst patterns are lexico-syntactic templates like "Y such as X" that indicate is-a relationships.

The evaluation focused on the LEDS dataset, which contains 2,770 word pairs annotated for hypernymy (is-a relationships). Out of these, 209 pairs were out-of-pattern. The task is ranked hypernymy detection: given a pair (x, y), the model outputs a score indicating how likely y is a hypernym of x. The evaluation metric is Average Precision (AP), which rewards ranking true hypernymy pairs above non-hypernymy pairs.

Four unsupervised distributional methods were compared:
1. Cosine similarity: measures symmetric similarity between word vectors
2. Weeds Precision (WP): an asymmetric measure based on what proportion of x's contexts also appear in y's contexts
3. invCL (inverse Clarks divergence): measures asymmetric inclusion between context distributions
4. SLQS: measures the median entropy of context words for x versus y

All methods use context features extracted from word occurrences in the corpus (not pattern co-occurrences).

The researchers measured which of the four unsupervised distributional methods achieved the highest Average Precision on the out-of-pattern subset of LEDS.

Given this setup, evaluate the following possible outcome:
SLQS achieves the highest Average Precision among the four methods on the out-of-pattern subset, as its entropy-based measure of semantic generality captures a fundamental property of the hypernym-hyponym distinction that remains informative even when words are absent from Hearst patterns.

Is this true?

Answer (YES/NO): NO